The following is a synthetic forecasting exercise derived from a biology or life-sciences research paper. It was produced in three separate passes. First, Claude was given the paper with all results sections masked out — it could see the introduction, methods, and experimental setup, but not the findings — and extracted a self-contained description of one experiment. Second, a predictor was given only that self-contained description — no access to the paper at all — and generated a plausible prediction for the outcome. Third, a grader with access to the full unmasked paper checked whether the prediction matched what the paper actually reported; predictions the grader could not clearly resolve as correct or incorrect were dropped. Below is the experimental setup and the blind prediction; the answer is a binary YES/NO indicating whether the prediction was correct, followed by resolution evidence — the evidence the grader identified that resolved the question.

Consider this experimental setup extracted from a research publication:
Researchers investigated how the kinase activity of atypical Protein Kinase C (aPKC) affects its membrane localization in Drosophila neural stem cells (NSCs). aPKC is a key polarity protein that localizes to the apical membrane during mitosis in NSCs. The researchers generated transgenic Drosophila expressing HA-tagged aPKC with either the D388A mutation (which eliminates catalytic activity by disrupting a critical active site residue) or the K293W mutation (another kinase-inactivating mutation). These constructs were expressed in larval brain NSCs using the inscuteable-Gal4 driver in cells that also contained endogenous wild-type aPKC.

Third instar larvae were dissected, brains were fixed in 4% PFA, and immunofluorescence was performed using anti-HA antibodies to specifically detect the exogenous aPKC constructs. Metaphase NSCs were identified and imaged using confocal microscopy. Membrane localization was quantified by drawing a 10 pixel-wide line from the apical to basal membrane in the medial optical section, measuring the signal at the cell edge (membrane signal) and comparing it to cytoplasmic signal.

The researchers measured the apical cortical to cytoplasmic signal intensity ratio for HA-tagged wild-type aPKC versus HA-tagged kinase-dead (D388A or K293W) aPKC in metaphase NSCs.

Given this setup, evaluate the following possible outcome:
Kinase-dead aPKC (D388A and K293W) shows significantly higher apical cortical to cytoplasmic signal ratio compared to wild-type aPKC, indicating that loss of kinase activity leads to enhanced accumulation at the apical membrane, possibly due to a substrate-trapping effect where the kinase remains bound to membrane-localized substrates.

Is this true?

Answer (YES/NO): NO